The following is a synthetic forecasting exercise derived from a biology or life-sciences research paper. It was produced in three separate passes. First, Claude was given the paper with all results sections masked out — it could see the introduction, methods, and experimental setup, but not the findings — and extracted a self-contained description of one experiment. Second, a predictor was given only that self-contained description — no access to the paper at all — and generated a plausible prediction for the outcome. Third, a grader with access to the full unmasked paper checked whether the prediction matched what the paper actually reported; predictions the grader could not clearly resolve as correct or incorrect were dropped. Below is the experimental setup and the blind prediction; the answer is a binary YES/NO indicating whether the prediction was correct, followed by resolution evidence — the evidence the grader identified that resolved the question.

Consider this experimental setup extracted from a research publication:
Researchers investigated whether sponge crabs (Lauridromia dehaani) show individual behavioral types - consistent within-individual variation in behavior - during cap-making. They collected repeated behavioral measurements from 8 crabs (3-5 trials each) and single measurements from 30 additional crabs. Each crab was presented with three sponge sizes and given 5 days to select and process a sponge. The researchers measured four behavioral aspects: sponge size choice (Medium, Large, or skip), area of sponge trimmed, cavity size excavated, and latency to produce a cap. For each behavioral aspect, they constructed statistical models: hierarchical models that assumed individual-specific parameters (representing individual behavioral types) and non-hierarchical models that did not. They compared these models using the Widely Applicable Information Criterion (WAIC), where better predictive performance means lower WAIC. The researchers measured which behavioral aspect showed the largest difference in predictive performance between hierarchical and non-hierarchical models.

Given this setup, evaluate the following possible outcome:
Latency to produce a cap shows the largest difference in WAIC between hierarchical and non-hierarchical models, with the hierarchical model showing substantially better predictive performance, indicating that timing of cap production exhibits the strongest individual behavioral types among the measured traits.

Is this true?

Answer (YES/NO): NO